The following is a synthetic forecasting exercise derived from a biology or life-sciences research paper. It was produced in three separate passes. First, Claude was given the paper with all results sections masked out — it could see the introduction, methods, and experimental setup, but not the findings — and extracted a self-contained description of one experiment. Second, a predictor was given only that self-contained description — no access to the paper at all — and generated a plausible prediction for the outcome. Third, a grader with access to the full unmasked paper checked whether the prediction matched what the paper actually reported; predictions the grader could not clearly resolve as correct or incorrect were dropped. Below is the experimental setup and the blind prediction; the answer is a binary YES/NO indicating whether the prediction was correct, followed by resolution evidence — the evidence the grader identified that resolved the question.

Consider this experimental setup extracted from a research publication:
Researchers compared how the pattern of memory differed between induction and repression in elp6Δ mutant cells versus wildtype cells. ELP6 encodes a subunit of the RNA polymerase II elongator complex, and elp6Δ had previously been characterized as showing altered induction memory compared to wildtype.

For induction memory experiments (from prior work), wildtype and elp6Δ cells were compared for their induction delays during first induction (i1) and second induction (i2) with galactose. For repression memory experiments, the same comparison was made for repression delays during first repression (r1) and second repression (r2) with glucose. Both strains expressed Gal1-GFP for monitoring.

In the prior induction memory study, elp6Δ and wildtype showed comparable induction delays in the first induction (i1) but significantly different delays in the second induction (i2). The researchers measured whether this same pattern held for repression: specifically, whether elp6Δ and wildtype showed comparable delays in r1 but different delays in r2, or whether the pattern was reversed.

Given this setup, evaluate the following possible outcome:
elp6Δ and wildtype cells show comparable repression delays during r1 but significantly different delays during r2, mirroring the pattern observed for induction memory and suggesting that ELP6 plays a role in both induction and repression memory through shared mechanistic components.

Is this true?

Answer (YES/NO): NO